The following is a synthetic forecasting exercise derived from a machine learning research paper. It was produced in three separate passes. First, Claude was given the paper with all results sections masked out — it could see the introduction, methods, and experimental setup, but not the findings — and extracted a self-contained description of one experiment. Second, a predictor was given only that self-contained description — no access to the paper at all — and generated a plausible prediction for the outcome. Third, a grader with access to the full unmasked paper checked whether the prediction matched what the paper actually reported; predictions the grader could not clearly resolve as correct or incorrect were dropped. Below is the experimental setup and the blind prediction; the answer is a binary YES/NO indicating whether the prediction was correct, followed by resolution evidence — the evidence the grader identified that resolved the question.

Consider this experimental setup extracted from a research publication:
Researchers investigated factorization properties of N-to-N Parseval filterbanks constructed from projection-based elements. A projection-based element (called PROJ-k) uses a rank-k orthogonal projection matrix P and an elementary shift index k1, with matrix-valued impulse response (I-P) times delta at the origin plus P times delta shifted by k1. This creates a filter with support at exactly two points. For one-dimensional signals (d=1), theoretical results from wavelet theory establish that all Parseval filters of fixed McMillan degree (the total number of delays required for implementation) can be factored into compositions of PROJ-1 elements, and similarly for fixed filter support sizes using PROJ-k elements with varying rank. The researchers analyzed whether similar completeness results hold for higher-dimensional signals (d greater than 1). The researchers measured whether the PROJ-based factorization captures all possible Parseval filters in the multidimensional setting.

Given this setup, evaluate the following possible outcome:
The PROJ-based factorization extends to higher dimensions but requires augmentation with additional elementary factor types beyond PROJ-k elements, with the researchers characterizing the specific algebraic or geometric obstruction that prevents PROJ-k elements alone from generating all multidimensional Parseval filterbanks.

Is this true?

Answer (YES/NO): NO